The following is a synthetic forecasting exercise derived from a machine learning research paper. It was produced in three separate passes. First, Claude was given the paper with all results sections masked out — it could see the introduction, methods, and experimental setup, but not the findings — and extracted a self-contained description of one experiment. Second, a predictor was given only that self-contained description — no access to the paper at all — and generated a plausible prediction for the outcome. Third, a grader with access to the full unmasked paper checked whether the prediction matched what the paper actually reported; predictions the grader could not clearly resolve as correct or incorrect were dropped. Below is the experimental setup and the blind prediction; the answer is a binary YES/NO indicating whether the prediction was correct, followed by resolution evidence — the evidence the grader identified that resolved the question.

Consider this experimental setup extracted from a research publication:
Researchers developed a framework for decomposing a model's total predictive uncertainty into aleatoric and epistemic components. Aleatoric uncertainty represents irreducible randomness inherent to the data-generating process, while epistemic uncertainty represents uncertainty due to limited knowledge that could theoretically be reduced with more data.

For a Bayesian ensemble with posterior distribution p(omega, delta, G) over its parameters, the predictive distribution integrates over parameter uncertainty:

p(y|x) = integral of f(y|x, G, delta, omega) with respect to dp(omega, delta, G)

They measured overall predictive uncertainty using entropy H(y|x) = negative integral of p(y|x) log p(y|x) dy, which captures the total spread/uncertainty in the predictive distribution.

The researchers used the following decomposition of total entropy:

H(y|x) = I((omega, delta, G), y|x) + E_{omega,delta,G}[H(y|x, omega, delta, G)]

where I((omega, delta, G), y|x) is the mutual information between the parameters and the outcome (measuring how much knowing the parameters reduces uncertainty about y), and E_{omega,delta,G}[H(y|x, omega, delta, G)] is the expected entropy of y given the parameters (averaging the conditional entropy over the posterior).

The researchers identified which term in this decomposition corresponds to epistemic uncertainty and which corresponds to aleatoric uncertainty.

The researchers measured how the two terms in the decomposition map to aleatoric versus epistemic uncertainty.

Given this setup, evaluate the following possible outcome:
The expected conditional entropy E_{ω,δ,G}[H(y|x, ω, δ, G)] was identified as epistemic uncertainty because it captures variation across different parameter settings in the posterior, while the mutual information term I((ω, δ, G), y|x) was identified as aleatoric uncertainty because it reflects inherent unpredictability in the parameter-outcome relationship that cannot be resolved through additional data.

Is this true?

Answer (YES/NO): NO